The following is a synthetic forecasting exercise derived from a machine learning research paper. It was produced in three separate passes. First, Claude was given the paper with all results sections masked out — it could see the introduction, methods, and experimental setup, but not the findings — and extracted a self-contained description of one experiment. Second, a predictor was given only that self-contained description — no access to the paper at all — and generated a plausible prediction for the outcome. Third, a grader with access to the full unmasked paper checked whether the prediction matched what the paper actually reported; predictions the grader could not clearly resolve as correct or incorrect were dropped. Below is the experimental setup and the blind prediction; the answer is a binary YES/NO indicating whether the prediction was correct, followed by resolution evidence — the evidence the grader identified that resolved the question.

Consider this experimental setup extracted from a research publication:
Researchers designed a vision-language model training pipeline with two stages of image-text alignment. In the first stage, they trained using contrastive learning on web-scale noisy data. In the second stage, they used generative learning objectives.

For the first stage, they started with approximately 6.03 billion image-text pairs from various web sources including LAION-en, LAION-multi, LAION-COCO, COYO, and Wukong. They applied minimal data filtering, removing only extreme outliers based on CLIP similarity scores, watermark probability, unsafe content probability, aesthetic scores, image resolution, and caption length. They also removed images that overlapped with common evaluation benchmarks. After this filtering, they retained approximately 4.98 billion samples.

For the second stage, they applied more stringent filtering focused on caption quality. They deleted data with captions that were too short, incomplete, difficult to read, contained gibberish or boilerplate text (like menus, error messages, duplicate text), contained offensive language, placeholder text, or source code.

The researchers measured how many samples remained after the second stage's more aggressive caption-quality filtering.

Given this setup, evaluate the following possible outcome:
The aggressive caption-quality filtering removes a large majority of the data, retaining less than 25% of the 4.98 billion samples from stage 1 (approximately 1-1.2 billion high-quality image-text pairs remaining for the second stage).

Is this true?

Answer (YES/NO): YES